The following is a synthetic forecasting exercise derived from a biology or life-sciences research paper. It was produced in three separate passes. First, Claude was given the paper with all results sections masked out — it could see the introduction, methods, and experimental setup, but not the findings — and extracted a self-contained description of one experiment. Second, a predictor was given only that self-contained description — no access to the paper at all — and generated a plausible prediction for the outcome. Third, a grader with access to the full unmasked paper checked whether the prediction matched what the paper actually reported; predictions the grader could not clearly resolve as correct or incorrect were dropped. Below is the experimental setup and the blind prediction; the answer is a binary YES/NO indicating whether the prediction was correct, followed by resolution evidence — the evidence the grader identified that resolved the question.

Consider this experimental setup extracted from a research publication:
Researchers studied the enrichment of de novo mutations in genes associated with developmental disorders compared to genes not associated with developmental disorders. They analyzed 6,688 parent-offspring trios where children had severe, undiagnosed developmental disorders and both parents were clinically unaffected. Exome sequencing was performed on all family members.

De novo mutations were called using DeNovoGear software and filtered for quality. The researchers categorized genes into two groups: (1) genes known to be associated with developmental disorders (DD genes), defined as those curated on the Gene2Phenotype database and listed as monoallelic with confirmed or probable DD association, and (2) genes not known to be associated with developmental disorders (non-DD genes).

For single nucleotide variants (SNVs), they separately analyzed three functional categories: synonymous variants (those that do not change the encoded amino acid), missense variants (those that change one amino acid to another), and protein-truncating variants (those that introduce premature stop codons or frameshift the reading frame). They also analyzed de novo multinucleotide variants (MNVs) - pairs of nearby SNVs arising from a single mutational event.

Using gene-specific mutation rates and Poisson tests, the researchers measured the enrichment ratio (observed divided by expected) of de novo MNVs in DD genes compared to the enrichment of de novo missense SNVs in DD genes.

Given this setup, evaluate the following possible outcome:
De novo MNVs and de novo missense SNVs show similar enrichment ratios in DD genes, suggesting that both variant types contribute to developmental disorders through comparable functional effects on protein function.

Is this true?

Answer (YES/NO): YES